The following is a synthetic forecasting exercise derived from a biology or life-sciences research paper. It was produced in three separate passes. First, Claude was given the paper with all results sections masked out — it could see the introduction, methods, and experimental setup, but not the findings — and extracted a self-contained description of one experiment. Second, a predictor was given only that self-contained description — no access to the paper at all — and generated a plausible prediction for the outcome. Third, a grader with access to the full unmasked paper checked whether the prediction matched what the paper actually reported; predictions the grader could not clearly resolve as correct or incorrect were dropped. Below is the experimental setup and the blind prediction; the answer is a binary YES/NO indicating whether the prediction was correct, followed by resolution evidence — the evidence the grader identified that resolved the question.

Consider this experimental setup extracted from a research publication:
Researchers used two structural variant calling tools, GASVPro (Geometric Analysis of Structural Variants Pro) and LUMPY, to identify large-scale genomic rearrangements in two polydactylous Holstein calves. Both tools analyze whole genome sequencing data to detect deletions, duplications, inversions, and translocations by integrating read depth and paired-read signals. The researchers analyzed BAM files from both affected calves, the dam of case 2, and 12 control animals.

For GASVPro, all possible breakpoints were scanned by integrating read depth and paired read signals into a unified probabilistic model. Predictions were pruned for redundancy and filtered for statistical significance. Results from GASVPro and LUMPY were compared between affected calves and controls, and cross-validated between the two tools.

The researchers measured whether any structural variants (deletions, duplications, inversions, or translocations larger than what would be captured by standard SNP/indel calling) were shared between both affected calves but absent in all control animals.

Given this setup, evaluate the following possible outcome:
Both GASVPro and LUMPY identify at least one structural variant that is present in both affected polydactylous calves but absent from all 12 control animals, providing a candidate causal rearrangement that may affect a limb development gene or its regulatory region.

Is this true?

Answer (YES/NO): NO